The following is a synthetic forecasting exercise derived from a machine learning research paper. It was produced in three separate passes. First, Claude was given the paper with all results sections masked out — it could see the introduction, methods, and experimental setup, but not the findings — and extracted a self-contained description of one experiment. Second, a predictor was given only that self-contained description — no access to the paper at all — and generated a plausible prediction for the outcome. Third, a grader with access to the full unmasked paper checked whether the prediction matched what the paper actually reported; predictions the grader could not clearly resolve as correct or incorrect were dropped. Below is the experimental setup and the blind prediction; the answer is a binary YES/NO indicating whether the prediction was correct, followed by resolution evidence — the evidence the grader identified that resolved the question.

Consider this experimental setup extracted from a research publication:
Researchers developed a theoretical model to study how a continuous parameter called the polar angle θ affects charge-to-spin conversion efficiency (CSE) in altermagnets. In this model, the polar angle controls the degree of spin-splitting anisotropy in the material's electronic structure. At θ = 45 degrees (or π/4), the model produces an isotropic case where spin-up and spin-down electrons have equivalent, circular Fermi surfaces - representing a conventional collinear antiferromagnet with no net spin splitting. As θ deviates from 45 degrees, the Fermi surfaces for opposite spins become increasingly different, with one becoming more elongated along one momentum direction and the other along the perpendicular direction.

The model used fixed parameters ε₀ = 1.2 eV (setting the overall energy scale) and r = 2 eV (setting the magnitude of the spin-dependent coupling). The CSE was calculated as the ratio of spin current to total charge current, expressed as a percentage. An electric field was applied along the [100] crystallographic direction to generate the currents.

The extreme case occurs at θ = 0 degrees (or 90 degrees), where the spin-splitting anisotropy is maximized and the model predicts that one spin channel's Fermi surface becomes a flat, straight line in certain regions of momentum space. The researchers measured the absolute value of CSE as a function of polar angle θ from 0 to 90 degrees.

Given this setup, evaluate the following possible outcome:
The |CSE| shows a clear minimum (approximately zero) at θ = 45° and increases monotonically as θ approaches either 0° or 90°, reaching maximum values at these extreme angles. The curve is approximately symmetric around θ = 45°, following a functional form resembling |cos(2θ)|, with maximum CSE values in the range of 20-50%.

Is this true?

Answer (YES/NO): NO